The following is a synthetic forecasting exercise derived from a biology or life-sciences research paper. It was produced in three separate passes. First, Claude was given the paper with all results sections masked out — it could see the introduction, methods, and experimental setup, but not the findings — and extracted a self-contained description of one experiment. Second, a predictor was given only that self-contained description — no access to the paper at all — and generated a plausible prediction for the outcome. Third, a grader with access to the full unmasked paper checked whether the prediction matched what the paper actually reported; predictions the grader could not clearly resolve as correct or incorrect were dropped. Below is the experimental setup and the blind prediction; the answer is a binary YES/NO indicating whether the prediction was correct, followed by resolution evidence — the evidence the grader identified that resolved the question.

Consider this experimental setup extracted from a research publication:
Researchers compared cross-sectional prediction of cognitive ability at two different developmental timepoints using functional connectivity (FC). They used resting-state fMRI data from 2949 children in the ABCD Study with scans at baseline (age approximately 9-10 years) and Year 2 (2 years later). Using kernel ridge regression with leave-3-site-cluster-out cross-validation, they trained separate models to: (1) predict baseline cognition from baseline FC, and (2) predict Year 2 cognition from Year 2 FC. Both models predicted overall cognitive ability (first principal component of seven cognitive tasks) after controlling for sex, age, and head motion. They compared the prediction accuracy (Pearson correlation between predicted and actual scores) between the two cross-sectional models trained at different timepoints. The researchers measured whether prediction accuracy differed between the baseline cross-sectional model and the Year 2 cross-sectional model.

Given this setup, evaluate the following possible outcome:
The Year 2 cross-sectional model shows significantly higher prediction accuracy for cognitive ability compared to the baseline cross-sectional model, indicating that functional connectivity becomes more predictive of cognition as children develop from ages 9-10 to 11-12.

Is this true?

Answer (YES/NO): YES